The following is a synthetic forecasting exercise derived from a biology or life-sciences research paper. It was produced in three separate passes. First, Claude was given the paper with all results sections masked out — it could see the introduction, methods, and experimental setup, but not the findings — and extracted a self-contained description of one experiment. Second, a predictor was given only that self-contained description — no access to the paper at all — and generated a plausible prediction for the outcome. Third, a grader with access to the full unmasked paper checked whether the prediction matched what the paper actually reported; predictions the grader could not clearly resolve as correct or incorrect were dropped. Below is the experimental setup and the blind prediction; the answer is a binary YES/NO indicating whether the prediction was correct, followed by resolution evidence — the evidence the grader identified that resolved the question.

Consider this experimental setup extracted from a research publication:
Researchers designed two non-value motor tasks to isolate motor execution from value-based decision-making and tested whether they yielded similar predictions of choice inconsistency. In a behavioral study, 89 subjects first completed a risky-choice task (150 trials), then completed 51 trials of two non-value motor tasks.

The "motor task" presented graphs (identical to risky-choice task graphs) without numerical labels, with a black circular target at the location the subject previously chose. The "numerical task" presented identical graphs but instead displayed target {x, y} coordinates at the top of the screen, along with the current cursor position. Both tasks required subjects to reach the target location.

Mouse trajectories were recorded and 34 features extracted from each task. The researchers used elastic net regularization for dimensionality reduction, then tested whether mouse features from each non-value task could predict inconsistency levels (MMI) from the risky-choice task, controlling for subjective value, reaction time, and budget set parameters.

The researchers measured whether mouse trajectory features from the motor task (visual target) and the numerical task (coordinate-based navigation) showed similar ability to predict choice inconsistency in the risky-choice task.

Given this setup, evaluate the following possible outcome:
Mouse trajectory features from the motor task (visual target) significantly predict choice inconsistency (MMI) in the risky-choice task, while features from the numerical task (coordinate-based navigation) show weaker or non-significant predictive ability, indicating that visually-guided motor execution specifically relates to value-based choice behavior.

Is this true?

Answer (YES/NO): NO